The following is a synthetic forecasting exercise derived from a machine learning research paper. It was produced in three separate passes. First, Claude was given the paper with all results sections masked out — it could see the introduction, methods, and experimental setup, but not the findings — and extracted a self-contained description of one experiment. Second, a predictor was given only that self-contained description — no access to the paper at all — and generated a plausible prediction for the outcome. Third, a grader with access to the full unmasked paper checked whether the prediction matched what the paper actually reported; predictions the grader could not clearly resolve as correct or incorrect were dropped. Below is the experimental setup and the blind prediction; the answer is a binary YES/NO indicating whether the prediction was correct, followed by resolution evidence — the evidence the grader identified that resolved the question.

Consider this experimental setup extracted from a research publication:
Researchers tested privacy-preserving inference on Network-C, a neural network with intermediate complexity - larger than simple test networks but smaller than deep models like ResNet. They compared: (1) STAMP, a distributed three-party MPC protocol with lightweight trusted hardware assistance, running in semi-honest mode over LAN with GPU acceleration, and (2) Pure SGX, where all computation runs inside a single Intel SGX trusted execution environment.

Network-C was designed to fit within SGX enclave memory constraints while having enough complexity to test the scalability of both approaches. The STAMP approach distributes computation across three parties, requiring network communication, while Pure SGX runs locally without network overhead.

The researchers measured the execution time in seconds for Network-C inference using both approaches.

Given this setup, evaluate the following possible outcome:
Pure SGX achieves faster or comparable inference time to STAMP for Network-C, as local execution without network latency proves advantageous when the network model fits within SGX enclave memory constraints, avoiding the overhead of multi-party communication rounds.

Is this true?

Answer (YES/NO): YES